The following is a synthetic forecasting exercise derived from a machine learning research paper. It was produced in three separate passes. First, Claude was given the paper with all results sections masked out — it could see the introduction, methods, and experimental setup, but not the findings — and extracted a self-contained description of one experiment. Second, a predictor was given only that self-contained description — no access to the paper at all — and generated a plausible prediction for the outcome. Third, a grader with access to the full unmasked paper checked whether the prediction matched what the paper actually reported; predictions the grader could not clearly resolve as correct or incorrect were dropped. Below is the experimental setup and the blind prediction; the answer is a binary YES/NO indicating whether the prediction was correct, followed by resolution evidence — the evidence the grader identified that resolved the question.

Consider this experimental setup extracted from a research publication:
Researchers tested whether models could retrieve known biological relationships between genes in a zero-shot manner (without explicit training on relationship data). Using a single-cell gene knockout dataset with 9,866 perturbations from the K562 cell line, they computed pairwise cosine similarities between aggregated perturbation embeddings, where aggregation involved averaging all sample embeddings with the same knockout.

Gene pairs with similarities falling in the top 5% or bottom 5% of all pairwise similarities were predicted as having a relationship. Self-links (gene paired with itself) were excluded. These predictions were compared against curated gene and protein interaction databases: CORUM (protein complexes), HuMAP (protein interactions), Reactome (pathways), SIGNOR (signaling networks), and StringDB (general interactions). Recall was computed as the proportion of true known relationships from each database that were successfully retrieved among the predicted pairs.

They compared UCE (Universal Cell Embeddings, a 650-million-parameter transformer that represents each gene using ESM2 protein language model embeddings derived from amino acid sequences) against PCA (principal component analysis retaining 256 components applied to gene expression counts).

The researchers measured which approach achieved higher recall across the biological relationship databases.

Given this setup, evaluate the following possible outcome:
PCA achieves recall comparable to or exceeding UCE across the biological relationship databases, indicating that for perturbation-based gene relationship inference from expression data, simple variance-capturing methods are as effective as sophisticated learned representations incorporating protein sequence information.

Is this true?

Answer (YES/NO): YES